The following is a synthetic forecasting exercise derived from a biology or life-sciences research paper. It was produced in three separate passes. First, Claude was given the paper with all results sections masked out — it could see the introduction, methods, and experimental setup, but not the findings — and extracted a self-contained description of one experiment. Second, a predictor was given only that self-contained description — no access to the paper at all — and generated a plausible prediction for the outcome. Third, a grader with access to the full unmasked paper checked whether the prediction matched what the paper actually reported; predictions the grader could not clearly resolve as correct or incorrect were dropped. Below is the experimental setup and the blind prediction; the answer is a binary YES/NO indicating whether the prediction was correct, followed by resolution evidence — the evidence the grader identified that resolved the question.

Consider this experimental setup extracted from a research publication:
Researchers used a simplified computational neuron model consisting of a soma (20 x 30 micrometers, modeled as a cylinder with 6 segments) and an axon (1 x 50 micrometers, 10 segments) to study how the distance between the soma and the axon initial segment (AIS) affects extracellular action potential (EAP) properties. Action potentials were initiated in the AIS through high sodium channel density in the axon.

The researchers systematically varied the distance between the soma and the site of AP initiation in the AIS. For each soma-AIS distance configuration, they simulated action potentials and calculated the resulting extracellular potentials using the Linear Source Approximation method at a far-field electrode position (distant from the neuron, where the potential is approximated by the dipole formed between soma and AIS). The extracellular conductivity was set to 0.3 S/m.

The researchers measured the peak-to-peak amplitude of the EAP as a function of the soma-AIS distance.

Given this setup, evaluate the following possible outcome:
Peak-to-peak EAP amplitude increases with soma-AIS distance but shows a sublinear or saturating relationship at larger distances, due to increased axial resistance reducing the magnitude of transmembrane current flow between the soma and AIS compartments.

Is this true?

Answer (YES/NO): NO